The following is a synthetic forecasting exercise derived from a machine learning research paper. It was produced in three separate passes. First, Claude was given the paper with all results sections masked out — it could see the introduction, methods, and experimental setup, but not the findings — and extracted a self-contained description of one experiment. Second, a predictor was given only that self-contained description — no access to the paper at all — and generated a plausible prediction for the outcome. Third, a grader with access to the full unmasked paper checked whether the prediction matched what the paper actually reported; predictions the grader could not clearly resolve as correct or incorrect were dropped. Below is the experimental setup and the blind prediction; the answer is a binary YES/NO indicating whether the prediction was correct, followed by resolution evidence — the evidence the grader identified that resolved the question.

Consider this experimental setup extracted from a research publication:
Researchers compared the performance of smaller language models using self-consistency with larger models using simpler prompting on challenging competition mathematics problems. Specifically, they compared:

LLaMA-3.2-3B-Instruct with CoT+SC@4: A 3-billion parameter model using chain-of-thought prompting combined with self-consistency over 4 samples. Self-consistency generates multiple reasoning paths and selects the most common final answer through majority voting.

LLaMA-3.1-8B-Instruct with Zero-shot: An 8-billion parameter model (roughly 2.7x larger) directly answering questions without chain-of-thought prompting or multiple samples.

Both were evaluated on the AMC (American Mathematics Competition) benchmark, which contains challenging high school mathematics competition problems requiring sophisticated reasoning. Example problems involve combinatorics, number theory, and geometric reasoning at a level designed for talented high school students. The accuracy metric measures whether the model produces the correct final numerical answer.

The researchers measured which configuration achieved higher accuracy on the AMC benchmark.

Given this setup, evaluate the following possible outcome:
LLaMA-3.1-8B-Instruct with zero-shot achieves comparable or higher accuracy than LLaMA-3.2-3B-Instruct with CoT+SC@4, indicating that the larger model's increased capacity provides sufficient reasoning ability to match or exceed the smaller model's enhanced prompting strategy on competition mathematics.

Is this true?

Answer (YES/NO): NO